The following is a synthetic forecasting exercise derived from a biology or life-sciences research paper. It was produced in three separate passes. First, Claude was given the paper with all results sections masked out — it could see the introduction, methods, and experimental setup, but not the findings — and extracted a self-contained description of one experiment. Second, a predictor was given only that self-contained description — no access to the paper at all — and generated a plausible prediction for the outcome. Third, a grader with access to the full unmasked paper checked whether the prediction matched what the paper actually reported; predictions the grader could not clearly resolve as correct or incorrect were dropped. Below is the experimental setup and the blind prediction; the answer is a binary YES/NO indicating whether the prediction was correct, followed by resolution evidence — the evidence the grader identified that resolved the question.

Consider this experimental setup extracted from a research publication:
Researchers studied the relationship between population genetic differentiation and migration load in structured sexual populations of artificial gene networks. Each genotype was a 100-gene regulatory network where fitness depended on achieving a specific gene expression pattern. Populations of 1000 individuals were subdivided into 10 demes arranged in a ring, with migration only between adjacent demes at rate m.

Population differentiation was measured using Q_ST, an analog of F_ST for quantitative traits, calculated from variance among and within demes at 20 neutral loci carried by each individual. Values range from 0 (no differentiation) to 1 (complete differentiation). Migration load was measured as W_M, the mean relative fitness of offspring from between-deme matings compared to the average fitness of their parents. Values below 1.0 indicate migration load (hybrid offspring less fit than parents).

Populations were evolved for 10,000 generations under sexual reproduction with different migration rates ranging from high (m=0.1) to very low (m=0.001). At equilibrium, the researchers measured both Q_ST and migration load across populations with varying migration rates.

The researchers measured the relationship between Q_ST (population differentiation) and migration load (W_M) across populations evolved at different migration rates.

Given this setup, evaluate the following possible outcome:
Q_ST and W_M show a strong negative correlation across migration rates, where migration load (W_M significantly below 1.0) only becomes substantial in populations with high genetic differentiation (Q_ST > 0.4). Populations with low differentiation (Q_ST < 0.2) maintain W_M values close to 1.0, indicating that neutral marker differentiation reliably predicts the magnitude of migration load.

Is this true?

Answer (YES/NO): NO